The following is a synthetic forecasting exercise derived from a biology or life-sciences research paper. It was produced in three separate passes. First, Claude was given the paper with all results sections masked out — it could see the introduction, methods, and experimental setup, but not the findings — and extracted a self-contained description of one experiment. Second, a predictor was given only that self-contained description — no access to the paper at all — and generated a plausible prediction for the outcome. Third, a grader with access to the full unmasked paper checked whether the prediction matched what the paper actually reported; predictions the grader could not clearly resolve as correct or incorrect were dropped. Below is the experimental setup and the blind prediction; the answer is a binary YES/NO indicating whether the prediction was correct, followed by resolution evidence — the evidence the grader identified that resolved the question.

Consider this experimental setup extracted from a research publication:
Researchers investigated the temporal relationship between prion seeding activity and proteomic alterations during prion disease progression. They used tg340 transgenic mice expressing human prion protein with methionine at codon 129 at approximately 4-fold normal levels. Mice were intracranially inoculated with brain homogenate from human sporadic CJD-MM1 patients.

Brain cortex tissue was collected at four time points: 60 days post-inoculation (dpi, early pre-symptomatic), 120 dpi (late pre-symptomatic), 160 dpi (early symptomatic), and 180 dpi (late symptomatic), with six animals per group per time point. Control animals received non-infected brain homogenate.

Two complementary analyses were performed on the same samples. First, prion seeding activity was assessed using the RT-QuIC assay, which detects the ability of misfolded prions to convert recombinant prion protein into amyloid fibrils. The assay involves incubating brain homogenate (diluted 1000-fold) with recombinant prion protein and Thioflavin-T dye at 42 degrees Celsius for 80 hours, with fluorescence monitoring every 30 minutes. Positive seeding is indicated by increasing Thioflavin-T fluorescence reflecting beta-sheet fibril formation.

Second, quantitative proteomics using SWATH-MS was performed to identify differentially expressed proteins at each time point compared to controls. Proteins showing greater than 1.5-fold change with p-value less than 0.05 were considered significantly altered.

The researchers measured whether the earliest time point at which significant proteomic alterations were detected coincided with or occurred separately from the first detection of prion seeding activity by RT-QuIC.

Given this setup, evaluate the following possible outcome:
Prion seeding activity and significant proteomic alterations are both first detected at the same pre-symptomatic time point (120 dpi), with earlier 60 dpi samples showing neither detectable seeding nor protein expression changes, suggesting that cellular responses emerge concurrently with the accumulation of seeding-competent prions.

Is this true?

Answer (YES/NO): NO